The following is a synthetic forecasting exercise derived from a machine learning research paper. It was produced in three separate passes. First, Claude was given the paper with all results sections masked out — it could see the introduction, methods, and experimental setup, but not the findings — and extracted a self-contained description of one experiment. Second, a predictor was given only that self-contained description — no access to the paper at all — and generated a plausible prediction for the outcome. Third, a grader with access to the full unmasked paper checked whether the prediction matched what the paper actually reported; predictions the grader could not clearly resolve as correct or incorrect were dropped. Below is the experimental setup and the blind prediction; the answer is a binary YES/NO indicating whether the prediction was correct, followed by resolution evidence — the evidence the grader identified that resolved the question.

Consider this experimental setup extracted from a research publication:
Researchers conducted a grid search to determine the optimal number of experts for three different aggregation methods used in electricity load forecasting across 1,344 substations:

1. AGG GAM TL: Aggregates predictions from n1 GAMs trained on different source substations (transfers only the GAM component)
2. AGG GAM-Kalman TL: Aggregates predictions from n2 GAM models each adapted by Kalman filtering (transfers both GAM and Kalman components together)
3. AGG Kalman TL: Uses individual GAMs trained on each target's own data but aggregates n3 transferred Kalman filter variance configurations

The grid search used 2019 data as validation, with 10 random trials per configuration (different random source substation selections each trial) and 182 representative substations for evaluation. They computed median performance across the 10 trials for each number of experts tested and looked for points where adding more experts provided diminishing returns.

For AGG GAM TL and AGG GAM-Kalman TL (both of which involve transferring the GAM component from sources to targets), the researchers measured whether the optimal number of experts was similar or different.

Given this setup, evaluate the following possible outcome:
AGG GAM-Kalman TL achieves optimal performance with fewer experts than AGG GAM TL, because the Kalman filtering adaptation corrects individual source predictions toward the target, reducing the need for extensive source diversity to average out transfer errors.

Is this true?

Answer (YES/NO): NO